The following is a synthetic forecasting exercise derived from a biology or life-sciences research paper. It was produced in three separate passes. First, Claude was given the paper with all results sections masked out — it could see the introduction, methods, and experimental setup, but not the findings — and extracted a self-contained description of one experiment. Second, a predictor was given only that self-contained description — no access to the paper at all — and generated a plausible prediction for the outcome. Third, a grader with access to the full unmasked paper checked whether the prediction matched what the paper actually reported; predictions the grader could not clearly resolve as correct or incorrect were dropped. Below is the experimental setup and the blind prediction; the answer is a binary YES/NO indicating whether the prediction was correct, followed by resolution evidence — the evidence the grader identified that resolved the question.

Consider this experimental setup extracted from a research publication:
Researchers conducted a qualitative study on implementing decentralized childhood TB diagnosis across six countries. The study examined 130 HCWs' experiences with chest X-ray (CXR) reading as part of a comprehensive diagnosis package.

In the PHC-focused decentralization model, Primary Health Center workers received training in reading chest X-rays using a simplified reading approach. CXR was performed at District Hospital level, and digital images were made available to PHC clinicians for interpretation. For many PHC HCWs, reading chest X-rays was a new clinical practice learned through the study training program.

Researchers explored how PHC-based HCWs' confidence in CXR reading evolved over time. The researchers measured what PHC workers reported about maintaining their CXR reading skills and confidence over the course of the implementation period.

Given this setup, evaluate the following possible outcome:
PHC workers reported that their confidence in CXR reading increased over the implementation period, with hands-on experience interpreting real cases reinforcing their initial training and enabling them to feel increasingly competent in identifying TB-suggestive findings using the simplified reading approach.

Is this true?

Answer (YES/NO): NO